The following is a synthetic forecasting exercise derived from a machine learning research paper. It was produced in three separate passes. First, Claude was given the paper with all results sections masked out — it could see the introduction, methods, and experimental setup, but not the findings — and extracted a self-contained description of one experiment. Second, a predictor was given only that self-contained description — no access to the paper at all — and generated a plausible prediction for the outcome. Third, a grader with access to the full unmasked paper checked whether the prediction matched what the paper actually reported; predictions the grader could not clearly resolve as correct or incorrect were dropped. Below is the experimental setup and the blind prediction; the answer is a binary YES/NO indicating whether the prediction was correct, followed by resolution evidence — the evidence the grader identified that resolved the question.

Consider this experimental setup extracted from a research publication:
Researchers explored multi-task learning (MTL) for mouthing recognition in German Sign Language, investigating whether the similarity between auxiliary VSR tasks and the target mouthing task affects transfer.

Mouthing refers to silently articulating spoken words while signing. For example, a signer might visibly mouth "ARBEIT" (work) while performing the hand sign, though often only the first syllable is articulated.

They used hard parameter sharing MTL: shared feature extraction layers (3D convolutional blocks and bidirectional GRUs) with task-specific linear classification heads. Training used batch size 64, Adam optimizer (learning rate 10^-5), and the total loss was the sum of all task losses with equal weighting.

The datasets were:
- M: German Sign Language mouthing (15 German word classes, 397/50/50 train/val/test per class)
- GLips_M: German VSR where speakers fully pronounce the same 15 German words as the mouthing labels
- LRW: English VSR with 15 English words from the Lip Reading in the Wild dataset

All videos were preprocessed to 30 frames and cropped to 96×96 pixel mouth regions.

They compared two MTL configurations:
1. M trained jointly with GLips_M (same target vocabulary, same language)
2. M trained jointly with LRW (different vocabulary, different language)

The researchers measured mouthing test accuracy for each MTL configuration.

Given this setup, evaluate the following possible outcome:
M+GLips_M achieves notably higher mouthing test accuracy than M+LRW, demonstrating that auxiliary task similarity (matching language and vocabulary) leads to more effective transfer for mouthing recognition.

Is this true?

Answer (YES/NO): NO